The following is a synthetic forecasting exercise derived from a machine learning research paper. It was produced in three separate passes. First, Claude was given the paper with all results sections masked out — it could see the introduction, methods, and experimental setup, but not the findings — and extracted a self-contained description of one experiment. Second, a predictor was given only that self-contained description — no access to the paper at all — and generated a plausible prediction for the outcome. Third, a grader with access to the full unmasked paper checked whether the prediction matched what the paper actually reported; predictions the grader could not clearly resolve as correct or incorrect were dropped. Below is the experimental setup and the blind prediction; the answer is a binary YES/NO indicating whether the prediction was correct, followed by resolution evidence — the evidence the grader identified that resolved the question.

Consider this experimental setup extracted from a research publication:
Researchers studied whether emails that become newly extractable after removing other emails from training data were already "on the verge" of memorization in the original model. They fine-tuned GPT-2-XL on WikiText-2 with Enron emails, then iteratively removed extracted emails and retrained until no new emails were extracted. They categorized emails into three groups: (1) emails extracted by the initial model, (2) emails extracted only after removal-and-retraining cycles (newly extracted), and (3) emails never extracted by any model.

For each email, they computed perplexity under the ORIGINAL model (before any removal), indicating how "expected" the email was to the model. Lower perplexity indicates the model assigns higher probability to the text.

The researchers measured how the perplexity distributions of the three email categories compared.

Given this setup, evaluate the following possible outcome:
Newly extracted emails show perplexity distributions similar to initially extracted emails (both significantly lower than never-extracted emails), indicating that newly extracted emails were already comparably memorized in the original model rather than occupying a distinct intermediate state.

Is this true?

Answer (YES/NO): YES